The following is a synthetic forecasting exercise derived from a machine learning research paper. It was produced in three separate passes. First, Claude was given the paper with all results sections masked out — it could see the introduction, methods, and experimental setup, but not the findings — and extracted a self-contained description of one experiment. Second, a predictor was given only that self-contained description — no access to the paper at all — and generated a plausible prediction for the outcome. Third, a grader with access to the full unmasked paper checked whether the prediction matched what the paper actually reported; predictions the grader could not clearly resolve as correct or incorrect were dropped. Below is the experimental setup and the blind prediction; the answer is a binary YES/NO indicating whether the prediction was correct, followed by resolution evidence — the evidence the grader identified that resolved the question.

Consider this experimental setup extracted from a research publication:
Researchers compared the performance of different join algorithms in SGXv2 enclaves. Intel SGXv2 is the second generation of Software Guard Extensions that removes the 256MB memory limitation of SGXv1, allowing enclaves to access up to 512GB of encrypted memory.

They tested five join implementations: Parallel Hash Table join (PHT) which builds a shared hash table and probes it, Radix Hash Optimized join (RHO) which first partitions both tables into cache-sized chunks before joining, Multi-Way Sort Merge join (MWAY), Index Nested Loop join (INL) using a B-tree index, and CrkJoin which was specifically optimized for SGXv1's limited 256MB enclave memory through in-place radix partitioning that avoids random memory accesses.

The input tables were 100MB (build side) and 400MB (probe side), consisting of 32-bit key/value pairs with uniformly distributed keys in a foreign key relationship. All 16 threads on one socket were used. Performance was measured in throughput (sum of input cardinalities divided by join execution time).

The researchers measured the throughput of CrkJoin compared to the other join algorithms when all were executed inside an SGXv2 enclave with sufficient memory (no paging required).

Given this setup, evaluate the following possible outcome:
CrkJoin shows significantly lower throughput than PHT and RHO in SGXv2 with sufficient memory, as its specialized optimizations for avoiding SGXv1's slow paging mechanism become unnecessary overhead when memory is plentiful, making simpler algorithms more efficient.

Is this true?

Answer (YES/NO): YES